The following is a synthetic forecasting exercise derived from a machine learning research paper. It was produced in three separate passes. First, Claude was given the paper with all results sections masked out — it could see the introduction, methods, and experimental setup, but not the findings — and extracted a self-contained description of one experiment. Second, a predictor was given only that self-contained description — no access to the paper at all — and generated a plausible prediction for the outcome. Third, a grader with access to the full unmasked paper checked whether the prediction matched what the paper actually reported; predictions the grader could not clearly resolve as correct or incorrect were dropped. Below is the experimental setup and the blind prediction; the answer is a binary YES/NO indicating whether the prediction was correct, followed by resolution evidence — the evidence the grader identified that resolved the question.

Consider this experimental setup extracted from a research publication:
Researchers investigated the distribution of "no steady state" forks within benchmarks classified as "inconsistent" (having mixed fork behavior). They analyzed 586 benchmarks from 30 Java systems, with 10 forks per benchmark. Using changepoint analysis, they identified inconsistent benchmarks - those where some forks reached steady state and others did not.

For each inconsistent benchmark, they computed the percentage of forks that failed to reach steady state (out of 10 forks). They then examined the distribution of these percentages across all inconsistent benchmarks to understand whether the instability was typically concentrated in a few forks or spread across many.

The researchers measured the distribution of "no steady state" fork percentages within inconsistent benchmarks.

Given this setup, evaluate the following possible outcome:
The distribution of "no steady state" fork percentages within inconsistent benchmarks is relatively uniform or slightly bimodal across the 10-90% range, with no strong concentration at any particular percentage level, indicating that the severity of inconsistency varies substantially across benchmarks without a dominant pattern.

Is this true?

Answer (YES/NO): NO